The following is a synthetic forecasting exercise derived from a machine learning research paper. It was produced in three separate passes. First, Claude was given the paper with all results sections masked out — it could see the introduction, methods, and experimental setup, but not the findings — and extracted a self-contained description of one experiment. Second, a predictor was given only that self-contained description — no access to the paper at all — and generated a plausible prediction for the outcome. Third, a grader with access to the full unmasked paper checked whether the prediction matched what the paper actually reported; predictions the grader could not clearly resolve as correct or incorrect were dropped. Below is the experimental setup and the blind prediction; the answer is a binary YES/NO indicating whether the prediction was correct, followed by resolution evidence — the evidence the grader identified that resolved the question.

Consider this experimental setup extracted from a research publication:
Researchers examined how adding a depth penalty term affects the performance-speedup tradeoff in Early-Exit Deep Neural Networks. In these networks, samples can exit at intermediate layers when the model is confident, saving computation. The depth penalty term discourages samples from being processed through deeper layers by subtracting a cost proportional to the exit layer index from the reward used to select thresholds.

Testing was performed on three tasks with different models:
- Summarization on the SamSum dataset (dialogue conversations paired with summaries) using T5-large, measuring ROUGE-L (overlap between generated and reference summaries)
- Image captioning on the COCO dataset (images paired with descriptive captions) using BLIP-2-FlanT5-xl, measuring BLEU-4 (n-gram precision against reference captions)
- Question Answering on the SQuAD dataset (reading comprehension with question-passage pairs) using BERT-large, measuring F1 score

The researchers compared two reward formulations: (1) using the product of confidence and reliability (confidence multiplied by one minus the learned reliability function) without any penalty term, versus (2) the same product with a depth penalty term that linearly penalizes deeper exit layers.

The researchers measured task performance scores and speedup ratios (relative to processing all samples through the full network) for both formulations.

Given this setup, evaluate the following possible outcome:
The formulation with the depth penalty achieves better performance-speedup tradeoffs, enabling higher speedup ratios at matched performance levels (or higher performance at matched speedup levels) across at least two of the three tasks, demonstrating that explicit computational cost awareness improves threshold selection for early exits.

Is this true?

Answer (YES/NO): YES